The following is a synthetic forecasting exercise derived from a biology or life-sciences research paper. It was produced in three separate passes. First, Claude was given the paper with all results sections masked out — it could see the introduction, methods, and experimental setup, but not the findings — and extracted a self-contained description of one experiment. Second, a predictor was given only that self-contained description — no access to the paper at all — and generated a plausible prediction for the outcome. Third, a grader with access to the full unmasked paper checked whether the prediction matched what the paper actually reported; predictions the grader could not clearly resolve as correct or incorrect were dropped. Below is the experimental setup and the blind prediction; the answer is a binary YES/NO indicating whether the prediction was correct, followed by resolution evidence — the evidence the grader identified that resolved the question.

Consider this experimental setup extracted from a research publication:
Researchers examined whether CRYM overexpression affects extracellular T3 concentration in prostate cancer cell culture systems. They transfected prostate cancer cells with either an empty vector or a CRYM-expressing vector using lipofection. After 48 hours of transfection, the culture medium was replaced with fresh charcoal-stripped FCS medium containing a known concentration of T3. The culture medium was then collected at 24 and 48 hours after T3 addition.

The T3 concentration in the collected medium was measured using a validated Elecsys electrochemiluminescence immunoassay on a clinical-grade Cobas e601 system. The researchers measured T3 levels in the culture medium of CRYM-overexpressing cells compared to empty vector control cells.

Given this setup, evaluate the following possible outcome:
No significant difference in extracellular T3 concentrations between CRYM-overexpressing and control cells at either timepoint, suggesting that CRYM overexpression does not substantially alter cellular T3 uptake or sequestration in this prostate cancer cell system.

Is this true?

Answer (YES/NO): NO